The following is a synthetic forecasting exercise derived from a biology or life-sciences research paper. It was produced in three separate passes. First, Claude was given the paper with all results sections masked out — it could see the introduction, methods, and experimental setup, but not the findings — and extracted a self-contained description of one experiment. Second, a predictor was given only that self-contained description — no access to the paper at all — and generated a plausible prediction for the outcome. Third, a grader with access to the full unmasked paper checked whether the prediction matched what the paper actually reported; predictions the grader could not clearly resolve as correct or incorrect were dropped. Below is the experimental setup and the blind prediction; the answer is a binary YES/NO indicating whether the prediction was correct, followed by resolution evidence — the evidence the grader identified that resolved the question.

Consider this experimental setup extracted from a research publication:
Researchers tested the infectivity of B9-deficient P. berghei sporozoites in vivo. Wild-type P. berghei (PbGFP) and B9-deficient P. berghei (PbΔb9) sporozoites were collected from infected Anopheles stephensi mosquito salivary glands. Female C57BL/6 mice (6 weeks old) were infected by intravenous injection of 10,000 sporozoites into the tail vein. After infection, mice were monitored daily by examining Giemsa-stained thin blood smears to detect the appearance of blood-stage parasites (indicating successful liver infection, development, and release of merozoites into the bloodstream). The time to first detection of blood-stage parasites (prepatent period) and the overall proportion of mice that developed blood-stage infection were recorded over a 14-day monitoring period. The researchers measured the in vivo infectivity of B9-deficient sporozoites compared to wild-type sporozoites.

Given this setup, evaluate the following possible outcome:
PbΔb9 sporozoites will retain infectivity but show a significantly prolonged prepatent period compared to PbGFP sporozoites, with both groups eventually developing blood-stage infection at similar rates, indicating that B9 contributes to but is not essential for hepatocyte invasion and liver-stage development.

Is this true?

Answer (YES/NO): NO